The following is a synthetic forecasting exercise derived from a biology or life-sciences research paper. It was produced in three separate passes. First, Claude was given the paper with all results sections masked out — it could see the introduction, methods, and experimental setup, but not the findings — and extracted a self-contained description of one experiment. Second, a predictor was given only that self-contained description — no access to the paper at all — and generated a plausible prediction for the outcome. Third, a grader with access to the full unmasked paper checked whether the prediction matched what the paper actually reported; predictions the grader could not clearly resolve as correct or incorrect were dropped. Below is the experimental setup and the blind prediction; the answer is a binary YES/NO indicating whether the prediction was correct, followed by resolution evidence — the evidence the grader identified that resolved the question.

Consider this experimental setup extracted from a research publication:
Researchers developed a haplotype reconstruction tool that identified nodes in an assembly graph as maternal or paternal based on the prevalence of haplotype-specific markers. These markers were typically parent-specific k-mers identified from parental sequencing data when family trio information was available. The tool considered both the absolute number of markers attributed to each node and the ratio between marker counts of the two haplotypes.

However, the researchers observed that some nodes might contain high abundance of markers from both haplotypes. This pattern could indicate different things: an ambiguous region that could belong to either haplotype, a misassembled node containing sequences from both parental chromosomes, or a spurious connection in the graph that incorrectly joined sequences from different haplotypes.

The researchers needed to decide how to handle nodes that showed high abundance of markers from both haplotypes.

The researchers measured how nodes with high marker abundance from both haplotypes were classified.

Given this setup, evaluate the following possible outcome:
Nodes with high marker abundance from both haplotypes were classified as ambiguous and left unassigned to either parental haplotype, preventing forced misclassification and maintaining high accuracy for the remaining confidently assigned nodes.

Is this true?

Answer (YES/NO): NO